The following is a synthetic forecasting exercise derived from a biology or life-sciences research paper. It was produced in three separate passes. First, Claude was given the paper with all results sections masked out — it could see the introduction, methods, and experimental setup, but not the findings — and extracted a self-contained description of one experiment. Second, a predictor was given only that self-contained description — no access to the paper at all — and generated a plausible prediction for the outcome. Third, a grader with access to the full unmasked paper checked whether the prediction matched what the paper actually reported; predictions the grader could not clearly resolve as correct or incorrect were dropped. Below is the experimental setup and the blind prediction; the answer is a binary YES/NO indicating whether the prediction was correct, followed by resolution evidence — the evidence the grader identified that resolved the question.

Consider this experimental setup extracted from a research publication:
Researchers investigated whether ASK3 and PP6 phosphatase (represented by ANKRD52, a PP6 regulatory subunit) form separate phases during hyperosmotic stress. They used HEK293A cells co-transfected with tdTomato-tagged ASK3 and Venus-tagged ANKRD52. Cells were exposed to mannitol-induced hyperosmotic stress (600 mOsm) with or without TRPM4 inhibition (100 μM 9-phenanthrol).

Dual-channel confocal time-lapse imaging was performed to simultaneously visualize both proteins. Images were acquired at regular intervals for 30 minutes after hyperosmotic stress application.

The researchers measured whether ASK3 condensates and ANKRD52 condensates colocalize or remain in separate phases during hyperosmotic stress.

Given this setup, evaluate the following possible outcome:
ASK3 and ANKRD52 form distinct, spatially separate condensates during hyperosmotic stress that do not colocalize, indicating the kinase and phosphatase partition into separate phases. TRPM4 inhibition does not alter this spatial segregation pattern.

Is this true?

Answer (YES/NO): NO